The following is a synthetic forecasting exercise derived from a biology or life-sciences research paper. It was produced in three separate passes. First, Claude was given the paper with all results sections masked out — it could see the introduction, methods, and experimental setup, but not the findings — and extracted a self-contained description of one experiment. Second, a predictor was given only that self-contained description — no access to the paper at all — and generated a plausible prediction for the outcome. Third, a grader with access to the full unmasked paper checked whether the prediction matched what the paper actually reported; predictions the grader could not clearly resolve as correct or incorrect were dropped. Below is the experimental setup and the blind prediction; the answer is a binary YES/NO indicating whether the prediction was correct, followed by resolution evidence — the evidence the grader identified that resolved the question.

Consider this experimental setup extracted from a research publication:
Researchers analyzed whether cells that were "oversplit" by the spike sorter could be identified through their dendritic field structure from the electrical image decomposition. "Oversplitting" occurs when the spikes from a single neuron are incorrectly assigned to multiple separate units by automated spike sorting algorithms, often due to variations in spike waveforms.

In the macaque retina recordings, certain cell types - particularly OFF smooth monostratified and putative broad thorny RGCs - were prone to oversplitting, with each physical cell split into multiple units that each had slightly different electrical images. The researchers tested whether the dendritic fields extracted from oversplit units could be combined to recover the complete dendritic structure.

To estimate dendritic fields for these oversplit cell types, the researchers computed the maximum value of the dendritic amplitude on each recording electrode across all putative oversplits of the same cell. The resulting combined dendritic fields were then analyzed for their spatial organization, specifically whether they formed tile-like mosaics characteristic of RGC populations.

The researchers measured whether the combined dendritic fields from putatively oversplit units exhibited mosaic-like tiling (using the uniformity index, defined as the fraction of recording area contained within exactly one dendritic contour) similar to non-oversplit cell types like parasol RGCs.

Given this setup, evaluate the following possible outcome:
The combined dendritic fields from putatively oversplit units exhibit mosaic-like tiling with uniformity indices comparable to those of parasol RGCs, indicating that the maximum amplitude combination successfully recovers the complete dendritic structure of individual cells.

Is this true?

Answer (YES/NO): NO